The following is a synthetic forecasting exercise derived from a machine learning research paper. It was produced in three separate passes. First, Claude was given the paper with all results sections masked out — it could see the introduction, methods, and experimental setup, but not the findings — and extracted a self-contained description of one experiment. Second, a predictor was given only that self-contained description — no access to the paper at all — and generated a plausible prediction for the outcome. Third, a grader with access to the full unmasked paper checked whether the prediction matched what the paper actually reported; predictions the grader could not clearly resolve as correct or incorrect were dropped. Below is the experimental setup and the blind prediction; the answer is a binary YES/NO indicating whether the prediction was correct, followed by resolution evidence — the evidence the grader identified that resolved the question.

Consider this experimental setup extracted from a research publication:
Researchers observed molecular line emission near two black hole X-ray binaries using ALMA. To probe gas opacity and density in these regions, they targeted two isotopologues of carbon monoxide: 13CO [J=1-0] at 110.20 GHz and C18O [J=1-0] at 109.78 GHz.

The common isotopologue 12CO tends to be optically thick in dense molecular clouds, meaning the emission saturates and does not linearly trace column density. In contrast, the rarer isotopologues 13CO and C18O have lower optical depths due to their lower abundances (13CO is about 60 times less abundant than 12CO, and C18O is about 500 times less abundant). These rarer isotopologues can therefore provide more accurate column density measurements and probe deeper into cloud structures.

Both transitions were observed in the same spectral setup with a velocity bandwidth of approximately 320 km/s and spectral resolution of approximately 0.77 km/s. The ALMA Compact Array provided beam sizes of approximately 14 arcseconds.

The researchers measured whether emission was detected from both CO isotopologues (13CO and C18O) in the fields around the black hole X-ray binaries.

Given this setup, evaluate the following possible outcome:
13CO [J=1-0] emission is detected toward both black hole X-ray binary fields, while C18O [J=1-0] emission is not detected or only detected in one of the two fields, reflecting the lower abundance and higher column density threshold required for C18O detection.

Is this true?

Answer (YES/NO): YES